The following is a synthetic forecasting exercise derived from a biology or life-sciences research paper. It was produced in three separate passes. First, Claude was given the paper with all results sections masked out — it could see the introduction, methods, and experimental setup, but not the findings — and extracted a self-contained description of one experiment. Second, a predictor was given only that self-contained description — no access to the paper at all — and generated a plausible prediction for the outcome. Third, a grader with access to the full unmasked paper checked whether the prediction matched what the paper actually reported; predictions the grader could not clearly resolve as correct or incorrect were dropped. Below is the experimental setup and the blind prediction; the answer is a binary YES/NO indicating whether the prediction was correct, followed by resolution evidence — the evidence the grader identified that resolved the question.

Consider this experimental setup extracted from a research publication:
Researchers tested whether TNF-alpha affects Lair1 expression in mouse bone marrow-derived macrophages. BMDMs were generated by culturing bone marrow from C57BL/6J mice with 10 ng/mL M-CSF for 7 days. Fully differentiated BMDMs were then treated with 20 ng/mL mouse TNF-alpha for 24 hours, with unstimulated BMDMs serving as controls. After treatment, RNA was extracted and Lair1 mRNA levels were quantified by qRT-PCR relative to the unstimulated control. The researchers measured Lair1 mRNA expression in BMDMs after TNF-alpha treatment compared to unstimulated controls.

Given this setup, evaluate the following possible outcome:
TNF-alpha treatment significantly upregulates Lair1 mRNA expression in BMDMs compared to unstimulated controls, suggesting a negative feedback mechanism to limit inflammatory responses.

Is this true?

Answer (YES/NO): NO